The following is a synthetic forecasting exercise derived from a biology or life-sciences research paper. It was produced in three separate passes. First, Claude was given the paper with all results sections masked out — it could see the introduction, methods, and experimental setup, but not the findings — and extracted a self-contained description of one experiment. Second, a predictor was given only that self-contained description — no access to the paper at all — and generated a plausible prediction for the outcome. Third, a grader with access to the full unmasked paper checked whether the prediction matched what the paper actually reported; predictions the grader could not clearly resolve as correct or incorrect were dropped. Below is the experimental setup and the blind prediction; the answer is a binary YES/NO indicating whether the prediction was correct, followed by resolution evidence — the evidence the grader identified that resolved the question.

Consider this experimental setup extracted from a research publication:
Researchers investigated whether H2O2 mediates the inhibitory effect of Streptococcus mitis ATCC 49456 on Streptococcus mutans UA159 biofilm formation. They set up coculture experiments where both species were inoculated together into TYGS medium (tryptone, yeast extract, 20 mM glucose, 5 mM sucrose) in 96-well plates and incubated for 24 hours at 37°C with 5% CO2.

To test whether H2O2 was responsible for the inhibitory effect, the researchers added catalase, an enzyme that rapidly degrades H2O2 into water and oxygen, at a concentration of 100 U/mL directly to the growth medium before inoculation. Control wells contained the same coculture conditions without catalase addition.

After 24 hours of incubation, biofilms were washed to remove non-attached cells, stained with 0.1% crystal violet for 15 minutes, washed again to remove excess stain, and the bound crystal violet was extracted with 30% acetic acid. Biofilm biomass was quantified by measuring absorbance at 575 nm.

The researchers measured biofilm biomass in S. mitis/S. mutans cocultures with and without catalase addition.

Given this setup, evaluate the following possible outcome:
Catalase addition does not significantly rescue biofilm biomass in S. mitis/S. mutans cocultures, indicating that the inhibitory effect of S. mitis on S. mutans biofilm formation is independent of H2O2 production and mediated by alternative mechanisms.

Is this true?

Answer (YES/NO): NO